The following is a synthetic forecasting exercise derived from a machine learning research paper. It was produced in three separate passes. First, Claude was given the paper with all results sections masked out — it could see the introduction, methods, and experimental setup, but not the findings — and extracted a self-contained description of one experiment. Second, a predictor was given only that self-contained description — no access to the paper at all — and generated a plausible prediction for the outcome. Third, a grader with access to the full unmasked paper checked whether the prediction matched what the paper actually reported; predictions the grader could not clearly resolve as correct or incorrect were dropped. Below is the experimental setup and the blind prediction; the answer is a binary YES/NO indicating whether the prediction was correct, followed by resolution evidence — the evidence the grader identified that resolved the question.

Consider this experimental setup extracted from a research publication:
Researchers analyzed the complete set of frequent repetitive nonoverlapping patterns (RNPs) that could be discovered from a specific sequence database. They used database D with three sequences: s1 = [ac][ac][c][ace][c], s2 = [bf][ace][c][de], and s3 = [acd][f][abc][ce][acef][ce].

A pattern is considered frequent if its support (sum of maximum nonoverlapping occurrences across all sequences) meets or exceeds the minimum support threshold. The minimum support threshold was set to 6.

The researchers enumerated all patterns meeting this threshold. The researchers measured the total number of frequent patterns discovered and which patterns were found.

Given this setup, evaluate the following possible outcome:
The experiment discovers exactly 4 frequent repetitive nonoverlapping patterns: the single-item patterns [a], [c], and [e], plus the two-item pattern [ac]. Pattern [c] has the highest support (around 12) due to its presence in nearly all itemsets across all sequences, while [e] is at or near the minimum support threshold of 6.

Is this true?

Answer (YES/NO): NO